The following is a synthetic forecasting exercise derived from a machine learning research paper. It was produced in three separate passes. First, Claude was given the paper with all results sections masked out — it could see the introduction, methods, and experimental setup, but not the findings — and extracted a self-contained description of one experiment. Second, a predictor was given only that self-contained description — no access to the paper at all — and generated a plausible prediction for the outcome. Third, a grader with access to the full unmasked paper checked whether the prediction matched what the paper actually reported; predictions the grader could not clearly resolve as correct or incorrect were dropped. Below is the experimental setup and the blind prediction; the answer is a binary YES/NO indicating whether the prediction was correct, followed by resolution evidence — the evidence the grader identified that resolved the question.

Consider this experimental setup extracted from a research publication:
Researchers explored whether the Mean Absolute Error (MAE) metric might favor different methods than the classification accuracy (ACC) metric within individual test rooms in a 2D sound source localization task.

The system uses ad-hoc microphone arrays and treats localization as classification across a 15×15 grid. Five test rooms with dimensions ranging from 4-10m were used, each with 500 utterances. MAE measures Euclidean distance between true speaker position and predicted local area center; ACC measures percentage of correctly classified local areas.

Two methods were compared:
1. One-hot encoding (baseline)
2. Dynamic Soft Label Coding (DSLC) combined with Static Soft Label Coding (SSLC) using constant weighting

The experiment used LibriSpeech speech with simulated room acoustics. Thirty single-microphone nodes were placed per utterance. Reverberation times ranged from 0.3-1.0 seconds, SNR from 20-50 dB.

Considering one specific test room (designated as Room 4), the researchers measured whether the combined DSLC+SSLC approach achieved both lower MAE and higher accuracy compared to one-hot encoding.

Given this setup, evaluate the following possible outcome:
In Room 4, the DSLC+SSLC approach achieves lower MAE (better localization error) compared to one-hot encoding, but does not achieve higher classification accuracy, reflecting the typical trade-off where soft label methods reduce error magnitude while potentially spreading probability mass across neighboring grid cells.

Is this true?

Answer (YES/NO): YES